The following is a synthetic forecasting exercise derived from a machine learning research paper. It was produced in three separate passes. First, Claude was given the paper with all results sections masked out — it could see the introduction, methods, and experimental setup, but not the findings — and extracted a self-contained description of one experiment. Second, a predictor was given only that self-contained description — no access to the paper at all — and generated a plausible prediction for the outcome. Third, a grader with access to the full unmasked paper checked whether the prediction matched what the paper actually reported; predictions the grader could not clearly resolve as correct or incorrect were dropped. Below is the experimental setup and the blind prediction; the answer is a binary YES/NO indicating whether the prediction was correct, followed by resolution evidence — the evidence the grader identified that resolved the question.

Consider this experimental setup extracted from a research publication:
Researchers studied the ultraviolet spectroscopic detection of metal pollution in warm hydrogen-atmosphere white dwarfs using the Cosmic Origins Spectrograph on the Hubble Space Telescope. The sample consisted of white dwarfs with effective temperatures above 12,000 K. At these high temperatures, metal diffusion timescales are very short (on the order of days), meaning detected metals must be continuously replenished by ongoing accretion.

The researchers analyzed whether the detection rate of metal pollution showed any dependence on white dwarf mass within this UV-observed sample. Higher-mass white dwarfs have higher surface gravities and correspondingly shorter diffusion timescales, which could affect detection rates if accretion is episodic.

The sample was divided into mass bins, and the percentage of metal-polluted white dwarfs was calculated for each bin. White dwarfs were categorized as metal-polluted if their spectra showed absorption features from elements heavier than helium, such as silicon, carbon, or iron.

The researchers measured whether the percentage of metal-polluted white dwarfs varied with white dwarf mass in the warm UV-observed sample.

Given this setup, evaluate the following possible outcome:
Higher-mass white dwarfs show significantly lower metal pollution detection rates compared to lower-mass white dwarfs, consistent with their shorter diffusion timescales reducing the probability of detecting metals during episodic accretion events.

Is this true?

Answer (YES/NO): NO